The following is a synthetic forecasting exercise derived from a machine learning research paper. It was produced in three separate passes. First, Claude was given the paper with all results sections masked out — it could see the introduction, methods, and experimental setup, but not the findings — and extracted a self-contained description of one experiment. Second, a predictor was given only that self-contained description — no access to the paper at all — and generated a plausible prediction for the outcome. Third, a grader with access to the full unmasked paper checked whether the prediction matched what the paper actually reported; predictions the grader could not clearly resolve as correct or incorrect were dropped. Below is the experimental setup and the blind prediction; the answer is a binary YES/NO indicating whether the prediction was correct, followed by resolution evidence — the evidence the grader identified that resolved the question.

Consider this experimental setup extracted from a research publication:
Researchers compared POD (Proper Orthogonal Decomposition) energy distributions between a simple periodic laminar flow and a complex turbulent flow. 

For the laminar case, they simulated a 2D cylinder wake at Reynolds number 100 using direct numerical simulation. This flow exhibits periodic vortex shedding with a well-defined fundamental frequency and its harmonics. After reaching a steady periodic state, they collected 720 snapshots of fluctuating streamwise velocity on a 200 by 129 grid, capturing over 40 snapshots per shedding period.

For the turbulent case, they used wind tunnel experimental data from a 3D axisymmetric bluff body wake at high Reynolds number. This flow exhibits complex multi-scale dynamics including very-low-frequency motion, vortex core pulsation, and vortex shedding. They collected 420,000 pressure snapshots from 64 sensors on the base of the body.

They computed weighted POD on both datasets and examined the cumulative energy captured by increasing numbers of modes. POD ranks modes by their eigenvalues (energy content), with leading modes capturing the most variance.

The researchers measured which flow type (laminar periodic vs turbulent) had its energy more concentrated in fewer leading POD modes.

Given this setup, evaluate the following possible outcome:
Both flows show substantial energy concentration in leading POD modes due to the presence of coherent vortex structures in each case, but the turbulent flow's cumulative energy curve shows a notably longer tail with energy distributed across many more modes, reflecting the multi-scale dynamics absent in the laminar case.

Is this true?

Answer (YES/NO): NO